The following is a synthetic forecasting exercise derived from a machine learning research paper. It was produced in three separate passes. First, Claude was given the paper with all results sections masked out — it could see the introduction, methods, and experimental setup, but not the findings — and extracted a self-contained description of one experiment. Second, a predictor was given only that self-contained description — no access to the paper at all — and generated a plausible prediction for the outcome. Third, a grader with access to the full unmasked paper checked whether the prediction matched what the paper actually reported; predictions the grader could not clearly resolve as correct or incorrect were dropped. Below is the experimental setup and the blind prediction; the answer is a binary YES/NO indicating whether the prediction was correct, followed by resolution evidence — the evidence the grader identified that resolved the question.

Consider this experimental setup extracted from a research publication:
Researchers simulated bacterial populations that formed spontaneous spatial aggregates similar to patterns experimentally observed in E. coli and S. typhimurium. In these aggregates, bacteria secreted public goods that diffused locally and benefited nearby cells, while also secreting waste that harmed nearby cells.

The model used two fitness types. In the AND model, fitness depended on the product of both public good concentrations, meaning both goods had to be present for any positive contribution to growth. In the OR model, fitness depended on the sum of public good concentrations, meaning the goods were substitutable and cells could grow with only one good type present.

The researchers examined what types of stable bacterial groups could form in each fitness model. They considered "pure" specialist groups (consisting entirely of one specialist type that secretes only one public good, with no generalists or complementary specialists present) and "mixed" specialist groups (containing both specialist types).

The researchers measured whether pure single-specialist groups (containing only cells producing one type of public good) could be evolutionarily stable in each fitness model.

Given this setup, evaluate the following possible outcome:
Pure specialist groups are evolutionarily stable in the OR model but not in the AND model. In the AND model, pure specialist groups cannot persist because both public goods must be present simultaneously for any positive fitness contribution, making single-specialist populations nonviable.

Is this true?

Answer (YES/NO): YES